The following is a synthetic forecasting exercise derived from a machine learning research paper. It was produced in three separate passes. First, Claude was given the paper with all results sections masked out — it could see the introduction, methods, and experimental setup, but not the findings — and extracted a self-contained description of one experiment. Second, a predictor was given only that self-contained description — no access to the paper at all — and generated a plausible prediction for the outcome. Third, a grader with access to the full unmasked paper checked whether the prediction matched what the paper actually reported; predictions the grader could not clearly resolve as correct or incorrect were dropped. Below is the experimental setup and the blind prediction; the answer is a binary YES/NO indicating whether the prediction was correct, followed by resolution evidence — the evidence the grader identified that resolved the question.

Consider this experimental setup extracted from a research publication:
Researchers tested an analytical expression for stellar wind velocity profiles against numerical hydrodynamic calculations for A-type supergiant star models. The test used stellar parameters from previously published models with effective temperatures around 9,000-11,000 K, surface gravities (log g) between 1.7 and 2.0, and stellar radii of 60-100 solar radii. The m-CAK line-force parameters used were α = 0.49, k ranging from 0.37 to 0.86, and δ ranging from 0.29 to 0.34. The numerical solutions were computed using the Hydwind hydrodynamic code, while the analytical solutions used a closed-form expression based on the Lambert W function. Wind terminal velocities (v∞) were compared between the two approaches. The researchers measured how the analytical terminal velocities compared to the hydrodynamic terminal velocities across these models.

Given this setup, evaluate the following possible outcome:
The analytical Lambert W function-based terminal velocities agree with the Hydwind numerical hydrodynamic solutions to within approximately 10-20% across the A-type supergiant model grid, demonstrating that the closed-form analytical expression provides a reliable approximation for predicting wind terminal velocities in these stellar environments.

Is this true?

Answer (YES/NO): YES